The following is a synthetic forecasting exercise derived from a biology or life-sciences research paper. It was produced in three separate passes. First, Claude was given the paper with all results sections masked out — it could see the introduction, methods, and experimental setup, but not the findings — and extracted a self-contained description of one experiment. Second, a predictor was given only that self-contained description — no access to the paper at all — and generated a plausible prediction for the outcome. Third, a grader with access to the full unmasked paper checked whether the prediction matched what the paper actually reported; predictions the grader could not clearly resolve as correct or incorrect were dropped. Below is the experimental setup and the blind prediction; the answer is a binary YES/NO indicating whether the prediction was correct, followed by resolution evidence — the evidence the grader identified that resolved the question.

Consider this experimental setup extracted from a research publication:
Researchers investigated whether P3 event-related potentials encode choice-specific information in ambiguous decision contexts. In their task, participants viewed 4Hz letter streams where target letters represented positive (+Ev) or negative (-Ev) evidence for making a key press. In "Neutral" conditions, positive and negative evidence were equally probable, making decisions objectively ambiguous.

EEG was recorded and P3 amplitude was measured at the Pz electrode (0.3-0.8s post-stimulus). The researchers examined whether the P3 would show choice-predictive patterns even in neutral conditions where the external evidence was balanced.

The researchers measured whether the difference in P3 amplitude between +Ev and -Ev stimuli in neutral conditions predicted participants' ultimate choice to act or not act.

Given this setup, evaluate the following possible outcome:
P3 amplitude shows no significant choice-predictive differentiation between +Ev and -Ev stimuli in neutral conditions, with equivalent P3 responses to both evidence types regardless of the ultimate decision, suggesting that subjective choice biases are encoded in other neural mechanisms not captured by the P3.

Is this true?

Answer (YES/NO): NO